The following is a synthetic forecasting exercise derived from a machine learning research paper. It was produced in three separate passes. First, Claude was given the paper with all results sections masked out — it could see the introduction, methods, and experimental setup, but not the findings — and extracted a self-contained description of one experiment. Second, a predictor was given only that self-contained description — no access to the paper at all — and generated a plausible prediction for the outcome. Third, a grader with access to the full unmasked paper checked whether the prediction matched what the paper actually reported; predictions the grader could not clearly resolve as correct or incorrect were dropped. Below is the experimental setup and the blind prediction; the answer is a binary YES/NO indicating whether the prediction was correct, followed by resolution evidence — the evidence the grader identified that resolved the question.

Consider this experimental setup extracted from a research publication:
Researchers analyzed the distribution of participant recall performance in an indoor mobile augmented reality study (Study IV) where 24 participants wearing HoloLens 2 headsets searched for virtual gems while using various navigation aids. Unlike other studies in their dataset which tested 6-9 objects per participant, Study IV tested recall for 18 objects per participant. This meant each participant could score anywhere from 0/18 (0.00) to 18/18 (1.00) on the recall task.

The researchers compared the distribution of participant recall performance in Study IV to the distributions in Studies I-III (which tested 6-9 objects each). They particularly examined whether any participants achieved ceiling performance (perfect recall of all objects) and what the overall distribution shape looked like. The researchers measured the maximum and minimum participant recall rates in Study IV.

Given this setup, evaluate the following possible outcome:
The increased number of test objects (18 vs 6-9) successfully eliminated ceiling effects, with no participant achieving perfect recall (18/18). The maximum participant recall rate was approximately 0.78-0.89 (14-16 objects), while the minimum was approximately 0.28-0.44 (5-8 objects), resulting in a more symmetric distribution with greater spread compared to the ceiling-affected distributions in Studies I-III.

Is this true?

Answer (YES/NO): NO